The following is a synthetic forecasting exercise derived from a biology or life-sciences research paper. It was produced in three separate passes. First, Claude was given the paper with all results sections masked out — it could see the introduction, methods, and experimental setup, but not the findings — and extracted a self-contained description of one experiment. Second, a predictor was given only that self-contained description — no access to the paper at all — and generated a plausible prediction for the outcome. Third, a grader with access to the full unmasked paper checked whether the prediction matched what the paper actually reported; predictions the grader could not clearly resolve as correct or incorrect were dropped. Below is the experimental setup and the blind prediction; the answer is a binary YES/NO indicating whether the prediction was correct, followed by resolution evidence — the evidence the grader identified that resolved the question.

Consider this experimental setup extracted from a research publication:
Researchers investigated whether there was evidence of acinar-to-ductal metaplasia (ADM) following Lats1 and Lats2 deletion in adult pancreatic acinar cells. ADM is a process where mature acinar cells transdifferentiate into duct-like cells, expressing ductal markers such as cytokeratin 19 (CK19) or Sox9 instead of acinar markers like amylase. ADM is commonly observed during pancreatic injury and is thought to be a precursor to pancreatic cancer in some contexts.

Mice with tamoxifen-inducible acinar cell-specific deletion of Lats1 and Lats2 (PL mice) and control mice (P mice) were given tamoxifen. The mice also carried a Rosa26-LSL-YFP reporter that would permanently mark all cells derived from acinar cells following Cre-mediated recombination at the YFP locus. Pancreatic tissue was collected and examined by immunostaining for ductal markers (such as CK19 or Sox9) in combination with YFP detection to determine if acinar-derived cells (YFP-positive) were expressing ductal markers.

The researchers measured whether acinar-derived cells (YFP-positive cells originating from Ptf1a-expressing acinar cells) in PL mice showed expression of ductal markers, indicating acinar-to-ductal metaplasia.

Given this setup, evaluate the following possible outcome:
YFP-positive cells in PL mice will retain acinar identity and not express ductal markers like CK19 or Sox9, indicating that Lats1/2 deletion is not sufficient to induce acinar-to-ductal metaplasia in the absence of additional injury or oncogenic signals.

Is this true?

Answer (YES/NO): NO